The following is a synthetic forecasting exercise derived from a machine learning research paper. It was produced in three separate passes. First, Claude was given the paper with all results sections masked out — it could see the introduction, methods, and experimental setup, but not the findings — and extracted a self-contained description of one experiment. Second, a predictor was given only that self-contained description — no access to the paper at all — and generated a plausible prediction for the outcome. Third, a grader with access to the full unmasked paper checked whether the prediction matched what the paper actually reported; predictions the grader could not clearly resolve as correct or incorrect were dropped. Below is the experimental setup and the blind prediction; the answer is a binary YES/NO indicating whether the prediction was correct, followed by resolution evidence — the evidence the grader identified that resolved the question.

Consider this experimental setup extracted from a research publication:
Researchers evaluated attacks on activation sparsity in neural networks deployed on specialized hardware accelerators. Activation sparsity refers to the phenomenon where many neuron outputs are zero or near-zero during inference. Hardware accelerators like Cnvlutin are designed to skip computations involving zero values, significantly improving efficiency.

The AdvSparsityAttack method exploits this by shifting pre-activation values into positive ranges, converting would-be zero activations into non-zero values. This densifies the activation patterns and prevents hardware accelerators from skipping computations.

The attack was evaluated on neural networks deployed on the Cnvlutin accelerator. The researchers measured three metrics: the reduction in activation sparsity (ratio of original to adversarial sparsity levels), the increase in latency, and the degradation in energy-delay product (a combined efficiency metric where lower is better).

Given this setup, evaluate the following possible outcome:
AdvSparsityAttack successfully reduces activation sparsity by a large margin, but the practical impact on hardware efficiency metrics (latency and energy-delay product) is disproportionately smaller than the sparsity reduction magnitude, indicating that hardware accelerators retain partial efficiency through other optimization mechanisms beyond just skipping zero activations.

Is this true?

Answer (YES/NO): NO